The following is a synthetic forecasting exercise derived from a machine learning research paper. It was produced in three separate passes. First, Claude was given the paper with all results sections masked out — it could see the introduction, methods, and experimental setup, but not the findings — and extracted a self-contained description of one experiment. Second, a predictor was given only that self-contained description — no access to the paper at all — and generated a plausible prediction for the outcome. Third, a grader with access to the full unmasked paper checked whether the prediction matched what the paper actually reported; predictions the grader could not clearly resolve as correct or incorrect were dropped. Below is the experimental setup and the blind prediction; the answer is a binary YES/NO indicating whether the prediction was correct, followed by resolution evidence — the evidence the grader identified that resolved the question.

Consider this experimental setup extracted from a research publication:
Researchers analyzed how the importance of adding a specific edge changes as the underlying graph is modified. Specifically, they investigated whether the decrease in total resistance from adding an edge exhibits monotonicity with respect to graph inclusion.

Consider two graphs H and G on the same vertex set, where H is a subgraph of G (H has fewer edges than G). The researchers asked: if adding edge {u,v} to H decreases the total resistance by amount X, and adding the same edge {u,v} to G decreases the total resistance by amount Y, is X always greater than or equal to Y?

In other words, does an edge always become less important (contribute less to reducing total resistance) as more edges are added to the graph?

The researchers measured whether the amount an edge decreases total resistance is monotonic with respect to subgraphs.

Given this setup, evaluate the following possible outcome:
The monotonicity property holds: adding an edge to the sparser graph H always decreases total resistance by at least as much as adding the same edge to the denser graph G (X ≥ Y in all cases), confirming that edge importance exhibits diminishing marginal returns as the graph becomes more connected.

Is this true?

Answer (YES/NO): NO